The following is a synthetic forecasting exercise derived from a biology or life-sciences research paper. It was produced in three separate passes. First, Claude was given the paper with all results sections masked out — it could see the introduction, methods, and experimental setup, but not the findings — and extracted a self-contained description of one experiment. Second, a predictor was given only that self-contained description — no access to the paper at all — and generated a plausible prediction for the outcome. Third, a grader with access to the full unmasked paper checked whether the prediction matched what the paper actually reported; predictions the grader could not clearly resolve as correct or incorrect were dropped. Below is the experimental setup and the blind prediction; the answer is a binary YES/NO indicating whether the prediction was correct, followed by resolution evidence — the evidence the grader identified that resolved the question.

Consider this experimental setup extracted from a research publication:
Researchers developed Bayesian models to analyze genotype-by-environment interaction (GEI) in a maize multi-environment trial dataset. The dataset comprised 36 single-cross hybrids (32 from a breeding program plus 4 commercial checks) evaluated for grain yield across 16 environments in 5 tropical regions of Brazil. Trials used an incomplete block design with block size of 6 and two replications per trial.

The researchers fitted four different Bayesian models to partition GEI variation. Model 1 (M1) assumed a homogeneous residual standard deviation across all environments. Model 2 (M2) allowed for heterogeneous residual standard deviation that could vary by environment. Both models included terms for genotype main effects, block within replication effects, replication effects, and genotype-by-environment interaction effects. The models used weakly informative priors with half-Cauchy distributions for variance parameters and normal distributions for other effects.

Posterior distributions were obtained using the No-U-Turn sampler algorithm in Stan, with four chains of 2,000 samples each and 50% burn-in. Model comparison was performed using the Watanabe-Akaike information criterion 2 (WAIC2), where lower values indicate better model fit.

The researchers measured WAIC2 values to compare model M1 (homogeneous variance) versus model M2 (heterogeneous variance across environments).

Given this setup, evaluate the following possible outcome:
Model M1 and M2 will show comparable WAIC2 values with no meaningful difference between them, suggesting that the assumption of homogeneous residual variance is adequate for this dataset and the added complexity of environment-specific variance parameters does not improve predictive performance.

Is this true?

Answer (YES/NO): NO